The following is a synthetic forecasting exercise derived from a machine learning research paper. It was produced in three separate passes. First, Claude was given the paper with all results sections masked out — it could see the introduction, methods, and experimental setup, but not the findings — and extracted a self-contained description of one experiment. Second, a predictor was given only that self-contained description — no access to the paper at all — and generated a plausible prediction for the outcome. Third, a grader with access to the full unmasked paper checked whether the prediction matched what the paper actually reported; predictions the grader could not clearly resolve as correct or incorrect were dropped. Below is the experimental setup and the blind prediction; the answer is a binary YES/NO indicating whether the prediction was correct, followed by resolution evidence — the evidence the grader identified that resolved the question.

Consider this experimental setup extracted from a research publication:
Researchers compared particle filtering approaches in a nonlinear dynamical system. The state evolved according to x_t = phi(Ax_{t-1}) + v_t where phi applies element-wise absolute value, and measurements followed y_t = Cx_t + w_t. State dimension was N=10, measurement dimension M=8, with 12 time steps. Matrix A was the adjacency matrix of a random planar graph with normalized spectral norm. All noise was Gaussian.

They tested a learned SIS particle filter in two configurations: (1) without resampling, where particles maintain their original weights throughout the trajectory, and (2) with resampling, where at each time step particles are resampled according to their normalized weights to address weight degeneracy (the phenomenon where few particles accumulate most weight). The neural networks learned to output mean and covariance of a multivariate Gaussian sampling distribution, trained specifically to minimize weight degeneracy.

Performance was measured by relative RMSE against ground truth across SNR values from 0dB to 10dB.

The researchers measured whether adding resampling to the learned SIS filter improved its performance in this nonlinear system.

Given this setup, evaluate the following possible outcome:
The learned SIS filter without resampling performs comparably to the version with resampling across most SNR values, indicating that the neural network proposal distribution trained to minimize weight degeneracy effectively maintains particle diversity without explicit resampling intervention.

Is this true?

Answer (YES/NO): YES